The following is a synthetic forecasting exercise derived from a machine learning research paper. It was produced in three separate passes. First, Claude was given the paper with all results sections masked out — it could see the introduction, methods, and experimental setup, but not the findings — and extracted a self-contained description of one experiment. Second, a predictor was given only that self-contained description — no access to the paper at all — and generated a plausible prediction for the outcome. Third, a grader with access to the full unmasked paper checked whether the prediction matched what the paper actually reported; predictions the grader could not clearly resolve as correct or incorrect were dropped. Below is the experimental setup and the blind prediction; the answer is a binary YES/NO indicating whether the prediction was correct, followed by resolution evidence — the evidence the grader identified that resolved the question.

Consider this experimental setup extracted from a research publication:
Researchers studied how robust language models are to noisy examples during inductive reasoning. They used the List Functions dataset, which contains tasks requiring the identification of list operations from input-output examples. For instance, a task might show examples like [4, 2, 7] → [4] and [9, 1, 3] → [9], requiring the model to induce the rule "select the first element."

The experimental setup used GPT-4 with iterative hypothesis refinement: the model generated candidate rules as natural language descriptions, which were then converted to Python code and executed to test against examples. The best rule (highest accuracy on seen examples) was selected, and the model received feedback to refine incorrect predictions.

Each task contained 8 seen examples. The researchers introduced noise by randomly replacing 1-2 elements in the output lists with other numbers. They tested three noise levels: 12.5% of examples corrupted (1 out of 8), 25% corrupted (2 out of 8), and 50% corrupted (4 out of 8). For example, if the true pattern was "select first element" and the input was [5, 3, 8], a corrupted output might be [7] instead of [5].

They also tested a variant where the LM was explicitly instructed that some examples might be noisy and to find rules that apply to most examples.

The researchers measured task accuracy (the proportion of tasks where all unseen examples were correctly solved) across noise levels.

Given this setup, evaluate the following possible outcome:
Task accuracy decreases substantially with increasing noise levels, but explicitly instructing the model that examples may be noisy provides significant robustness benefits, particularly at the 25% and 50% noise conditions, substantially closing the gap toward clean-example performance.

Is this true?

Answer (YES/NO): NO